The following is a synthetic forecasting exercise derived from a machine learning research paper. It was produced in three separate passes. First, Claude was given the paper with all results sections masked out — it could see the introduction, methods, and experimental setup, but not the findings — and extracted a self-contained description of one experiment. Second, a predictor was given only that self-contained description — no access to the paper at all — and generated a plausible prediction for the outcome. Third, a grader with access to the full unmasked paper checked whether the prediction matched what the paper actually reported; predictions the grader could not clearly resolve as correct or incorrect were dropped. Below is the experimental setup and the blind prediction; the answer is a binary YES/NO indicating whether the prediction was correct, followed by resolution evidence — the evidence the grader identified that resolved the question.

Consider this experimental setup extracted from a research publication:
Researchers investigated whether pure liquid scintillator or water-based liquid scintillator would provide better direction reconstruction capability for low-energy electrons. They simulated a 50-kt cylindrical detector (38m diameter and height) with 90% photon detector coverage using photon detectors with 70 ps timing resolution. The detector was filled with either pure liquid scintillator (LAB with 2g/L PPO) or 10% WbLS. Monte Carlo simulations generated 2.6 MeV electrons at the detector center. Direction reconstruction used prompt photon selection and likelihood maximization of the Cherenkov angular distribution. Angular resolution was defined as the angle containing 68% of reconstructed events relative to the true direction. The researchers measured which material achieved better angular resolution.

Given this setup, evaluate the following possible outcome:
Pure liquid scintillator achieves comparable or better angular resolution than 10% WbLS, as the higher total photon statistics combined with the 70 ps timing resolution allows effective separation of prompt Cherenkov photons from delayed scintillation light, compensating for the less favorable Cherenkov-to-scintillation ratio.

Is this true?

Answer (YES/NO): YES